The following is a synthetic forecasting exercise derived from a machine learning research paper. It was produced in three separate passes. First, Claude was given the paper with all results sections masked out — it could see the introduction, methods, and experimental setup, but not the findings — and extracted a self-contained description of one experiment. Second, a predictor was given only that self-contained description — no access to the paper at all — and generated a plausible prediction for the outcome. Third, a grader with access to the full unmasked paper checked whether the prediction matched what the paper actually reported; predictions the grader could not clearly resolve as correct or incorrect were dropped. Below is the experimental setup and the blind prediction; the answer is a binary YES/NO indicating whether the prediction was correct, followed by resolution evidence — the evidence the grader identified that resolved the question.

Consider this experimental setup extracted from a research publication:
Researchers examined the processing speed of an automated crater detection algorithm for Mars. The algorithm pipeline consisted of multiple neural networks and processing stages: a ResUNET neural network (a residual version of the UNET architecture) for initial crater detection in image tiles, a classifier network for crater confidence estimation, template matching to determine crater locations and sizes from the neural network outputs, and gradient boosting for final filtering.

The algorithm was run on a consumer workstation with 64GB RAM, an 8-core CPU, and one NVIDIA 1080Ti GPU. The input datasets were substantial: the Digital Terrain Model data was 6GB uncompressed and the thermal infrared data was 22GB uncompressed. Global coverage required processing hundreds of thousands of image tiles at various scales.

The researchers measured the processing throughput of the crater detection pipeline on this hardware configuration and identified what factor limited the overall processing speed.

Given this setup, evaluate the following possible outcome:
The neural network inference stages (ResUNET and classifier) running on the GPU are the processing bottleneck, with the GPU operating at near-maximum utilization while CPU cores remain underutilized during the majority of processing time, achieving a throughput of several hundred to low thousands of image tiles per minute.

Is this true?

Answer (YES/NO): NO